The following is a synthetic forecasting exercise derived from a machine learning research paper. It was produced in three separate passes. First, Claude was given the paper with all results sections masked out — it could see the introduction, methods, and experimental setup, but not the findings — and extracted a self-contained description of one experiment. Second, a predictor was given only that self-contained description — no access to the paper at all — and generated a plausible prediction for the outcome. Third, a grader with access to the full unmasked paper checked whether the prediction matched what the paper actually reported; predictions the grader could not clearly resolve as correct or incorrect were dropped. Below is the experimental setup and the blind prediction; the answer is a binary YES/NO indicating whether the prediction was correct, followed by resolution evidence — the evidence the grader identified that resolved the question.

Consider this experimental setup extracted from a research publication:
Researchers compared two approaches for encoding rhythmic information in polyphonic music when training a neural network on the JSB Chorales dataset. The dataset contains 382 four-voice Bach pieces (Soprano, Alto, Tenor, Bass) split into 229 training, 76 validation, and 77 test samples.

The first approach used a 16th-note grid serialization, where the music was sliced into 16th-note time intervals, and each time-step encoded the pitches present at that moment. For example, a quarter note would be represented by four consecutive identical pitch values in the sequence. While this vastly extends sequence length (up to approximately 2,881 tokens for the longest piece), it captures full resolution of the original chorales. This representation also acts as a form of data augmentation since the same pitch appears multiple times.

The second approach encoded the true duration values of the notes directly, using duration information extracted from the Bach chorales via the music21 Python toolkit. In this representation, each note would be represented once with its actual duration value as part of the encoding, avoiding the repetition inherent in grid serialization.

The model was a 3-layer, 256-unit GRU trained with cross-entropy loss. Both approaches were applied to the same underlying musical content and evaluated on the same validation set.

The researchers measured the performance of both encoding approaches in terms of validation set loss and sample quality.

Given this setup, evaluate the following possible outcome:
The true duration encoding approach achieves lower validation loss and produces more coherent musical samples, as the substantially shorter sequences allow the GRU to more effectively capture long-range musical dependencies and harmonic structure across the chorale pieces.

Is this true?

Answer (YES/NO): NO